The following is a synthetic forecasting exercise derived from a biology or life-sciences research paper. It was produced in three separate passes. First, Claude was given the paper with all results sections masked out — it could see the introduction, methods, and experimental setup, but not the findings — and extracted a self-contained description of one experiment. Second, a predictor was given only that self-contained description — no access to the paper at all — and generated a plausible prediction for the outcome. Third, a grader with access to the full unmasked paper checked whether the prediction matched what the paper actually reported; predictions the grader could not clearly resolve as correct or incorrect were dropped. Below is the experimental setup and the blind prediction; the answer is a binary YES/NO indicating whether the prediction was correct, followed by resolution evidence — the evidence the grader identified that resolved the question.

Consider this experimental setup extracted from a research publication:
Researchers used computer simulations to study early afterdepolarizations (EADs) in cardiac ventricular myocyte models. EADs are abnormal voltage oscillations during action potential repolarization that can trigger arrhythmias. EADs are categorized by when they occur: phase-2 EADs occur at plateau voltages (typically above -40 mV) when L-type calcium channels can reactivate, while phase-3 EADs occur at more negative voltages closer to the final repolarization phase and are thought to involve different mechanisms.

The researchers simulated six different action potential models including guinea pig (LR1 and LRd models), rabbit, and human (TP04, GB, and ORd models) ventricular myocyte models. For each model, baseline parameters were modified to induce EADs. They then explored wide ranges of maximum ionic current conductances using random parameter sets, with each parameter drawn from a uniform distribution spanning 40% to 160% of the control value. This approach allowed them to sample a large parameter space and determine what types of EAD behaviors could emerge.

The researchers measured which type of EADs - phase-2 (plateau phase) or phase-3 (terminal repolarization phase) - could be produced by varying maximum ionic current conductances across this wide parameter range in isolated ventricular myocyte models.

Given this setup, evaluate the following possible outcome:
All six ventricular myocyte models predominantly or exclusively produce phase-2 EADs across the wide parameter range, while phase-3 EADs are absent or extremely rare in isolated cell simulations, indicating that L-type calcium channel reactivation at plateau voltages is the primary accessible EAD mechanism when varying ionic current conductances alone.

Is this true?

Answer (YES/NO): YES